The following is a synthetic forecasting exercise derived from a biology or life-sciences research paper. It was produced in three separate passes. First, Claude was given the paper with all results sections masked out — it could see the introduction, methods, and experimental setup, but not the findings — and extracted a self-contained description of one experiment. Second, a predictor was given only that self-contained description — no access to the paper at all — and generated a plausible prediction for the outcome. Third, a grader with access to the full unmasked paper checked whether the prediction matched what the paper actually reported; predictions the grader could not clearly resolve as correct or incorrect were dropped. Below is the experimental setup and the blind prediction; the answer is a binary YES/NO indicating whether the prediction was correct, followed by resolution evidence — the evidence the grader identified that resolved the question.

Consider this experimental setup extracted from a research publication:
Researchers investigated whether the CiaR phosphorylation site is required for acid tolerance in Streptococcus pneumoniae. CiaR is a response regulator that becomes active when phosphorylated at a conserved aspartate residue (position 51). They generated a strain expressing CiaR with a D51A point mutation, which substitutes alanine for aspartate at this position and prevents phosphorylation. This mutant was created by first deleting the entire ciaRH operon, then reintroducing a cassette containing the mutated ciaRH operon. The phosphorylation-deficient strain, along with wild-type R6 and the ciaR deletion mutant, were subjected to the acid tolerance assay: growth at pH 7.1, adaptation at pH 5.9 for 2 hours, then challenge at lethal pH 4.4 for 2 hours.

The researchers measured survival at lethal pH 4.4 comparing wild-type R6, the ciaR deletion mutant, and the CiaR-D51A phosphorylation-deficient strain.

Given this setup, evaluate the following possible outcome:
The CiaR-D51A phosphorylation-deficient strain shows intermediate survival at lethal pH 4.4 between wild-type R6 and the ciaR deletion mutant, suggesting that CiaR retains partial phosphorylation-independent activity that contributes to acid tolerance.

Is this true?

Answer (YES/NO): NO